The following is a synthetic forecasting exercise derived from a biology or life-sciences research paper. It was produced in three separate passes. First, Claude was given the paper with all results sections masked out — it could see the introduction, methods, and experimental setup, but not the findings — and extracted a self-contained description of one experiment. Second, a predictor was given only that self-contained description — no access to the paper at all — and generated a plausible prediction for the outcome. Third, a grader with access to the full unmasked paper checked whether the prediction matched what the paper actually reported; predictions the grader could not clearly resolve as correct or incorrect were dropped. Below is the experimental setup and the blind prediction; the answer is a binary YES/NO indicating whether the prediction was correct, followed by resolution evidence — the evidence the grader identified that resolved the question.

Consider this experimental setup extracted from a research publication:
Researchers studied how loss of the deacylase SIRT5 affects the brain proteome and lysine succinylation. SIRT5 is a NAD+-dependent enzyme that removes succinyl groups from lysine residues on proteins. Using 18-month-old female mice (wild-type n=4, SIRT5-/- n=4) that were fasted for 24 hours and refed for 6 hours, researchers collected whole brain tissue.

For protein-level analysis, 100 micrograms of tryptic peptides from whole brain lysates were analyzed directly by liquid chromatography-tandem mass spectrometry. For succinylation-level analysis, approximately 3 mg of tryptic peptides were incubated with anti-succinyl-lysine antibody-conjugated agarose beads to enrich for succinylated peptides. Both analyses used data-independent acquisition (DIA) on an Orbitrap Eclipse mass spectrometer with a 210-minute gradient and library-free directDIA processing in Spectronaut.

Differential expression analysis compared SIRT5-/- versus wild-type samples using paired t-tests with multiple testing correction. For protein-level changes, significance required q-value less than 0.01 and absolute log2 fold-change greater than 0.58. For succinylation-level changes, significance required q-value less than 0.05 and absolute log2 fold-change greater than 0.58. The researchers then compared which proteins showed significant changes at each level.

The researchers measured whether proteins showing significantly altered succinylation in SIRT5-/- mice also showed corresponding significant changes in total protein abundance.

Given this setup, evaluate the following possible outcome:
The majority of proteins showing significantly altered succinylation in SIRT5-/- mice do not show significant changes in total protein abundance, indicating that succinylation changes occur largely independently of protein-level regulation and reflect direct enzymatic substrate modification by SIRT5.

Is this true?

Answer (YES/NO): YES